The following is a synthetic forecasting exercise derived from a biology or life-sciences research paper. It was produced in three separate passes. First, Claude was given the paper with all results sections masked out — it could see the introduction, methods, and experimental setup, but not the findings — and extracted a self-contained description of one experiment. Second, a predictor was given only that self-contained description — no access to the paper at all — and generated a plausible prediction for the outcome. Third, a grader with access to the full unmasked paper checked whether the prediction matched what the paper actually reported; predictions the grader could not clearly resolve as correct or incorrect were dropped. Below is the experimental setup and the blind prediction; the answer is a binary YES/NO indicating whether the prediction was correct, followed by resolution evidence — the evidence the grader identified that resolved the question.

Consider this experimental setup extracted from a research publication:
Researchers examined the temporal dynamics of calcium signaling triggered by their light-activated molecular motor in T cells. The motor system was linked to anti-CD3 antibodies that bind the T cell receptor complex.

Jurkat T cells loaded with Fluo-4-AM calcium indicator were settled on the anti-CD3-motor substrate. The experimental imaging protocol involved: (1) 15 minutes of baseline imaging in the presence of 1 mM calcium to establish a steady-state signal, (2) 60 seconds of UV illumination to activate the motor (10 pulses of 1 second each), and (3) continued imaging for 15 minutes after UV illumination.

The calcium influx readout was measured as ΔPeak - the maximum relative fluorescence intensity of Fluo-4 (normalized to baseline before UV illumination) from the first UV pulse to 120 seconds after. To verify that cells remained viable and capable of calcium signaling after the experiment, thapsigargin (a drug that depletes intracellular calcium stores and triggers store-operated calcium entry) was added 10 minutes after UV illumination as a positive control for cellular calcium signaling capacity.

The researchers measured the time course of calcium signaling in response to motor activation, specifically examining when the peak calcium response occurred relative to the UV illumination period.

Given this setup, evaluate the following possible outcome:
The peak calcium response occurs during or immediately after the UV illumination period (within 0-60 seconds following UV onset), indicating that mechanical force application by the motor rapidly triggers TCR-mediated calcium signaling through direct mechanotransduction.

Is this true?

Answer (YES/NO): YES